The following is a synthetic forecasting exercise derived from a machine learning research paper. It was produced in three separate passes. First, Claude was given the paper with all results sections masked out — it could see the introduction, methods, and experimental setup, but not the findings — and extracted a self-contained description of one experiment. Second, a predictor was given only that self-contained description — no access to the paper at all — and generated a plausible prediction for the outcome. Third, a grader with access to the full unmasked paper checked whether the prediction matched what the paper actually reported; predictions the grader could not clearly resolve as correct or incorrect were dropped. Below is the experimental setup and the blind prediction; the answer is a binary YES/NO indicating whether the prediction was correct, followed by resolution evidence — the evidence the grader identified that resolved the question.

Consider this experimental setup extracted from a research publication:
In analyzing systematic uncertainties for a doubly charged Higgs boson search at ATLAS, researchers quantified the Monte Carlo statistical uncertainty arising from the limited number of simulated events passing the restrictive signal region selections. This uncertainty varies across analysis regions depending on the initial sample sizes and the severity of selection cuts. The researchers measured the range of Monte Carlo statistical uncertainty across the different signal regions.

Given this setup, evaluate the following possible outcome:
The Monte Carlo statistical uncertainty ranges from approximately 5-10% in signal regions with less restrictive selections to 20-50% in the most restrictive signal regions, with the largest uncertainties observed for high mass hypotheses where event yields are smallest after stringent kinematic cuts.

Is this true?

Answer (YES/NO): NO